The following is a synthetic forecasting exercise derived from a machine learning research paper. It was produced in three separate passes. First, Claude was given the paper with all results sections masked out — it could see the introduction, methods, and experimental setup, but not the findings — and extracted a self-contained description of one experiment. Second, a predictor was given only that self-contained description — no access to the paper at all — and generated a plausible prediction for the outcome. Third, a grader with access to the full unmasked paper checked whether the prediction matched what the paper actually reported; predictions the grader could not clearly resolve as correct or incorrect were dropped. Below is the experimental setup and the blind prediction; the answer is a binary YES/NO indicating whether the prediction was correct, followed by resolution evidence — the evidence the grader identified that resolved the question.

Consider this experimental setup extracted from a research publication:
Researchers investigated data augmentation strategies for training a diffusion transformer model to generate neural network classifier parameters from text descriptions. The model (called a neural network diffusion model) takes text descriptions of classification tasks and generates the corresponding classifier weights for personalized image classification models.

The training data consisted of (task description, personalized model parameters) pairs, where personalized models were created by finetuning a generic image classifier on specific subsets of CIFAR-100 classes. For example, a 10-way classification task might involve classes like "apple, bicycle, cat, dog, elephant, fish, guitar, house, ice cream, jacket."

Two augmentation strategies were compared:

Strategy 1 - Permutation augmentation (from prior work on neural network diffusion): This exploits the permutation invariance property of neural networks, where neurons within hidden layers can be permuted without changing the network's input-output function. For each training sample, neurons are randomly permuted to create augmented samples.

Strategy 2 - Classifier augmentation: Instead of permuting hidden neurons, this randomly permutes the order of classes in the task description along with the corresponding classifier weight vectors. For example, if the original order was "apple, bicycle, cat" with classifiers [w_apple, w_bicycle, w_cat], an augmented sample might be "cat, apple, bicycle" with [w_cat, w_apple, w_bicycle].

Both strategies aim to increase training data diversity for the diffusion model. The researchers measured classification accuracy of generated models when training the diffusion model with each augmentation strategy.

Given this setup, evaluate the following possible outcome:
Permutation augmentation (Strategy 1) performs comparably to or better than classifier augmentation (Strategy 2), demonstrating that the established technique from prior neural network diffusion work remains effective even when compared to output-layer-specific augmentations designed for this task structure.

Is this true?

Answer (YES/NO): NO